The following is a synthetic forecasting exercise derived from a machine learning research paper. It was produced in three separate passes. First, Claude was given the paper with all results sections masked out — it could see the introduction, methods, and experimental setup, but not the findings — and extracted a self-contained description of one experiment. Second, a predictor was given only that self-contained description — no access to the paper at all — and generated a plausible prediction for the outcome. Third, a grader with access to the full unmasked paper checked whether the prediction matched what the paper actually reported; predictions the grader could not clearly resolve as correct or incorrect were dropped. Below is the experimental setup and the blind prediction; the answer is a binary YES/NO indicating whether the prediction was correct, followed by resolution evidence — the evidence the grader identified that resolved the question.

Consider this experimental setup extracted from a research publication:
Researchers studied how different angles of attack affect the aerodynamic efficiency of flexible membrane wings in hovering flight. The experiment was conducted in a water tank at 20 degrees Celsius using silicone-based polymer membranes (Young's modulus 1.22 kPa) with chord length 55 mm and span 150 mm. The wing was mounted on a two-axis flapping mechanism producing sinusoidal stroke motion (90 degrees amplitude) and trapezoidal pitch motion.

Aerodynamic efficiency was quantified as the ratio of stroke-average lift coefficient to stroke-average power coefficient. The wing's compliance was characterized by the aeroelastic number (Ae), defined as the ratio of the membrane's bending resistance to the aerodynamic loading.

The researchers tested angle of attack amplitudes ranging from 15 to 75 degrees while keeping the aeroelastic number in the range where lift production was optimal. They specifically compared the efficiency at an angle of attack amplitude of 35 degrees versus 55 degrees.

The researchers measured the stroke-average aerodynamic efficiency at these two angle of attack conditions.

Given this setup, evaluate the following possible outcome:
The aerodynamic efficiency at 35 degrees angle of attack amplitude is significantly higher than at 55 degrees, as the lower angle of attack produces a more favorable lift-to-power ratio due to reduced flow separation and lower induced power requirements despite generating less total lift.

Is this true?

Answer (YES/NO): YES